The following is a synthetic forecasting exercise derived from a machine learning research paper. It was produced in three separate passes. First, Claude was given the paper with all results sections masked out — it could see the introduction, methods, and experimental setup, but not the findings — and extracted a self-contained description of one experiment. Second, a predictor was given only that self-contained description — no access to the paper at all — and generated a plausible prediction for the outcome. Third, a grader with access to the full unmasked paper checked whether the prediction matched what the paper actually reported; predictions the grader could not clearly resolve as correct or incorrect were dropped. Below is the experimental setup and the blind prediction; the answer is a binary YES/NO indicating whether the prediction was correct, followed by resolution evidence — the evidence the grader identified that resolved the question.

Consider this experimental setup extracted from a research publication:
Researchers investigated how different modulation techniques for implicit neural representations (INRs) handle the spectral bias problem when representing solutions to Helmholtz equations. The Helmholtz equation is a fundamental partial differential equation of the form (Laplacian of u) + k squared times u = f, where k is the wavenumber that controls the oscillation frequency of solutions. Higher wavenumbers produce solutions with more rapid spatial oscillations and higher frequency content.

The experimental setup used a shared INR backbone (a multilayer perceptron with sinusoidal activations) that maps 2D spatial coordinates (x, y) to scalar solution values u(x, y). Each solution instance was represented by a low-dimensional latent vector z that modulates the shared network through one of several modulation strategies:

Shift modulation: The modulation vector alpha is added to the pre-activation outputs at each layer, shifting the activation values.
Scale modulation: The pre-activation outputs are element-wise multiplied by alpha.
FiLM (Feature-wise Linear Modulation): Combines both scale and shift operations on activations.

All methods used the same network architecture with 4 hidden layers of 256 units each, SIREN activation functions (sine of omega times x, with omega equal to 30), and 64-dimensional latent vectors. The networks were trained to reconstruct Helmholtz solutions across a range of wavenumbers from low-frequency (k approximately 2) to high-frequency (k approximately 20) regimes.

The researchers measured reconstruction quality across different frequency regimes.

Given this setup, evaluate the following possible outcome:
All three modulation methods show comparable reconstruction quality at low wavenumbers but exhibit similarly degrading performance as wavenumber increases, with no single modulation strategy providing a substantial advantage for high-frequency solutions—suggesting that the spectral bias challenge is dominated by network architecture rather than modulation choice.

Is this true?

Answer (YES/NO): NO